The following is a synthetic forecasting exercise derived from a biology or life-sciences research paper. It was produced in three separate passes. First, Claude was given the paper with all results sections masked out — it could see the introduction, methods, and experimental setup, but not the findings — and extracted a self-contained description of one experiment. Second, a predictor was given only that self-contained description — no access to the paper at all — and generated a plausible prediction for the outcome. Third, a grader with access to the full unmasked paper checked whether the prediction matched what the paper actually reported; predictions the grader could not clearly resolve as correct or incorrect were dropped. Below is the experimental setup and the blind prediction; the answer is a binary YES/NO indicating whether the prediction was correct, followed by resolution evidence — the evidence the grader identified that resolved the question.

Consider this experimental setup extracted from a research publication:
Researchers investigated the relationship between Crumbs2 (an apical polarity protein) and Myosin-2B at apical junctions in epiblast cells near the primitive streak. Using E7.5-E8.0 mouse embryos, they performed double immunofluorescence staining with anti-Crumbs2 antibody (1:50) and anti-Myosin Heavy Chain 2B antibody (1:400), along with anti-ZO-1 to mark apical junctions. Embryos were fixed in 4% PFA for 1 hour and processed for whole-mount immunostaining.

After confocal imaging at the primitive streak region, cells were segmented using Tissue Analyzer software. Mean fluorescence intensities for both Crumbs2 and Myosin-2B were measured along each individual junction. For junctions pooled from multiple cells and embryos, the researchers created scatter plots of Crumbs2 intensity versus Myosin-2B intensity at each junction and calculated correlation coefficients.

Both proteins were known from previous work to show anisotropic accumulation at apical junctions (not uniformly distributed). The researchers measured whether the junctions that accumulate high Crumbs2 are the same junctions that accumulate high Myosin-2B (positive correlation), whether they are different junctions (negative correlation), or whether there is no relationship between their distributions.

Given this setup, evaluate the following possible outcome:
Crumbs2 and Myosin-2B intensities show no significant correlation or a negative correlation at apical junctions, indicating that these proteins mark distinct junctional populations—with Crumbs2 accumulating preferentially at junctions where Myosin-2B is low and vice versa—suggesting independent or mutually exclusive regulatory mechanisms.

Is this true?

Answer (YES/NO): YES